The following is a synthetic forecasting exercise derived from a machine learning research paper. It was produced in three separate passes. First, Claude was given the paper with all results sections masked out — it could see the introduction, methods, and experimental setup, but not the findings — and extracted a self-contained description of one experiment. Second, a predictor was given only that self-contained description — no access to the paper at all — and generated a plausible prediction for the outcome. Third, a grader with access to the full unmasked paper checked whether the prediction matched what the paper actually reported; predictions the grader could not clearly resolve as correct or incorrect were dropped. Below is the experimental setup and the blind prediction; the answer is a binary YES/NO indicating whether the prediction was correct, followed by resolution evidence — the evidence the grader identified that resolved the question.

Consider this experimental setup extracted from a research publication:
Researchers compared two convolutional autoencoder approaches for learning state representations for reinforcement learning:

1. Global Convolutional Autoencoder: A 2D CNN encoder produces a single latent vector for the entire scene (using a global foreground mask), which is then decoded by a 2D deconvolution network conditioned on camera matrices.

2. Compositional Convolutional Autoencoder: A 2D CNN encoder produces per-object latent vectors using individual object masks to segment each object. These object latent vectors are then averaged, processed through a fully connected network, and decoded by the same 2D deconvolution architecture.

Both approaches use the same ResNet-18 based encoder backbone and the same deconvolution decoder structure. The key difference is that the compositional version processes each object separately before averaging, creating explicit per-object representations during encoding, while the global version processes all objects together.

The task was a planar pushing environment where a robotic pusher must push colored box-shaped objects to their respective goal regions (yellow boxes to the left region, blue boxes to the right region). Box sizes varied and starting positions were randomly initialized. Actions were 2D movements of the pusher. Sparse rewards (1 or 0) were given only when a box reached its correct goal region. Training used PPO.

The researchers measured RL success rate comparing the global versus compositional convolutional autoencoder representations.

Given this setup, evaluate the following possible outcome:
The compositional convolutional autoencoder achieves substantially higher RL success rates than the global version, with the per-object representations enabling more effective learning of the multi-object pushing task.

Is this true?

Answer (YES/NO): NO